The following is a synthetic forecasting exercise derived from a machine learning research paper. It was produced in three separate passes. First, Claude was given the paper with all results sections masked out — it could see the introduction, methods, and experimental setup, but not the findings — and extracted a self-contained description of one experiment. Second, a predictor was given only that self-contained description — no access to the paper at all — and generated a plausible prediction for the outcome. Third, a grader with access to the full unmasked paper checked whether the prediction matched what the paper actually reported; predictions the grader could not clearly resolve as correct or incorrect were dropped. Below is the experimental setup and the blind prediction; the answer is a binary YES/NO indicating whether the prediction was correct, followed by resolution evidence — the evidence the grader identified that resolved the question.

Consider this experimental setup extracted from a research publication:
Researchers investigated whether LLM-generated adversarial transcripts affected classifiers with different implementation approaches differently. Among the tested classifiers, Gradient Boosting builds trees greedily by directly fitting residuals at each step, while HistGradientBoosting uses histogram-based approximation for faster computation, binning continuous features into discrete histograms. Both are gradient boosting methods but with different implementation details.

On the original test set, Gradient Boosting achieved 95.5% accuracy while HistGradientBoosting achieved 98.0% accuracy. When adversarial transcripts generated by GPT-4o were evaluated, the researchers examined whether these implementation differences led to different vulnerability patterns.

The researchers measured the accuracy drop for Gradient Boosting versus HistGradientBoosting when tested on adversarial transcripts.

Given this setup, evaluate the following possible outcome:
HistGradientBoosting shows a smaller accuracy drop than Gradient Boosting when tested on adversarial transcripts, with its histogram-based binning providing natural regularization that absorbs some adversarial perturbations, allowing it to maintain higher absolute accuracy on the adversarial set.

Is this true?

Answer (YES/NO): YES